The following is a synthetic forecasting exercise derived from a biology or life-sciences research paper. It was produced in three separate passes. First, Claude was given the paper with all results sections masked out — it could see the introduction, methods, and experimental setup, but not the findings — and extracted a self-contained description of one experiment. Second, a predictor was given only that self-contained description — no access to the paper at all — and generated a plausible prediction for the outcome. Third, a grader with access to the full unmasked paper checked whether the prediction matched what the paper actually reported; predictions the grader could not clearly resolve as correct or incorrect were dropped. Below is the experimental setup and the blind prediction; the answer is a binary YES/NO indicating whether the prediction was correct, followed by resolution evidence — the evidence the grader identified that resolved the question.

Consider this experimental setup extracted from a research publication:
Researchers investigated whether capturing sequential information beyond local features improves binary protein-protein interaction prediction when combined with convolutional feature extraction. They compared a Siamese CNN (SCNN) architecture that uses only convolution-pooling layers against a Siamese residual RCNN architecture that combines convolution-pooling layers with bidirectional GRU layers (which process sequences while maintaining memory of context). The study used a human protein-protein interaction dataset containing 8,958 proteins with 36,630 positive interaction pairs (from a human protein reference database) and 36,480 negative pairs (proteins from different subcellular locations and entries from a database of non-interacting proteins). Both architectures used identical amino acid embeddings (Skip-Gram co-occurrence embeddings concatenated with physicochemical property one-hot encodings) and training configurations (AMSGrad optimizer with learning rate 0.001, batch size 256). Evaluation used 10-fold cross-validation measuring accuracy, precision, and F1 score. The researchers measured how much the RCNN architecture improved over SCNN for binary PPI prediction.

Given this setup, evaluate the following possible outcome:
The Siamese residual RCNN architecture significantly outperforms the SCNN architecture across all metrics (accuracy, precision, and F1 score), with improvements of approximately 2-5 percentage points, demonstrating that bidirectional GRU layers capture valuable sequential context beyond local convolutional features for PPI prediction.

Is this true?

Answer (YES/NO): NO